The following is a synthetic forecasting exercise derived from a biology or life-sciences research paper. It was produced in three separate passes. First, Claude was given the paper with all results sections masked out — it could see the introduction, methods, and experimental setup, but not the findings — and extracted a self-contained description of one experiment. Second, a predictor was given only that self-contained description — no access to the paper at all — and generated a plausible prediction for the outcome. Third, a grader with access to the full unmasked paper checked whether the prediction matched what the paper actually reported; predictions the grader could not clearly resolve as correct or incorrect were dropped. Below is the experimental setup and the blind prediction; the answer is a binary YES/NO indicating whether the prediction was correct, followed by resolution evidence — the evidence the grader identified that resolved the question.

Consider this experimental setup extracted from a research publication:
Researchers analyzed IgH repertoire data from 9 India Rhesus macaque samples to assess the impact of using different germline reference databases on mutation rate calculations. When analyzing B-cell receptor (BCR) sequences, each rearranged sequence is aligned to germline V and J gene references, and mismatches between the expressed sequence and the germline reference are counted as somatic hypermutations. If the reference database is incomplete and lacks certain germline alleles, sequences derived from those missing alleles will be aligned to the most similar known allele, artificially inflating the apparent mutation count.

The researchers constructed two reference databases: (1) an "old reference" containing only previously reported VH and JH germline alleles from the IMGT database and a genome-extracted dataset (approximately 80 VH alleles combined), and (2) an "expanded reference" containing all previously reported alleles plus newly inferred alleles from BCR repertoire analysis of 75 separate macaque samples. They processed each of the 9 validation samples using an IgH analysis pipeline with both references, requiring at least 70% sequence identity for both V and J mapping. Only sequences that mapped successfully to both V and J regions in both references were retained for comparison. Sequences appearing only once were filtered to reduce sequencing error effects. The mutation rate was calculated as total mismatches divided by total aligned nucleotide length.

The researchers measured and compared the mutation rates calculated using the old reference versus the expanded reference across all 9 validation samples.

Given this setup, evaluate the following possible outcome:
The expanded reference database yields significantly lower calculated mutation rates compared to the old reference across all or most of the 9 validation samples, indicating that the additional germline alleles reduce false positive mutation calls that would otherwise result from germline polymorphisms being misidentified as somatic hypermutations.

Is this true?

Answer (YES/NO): YES